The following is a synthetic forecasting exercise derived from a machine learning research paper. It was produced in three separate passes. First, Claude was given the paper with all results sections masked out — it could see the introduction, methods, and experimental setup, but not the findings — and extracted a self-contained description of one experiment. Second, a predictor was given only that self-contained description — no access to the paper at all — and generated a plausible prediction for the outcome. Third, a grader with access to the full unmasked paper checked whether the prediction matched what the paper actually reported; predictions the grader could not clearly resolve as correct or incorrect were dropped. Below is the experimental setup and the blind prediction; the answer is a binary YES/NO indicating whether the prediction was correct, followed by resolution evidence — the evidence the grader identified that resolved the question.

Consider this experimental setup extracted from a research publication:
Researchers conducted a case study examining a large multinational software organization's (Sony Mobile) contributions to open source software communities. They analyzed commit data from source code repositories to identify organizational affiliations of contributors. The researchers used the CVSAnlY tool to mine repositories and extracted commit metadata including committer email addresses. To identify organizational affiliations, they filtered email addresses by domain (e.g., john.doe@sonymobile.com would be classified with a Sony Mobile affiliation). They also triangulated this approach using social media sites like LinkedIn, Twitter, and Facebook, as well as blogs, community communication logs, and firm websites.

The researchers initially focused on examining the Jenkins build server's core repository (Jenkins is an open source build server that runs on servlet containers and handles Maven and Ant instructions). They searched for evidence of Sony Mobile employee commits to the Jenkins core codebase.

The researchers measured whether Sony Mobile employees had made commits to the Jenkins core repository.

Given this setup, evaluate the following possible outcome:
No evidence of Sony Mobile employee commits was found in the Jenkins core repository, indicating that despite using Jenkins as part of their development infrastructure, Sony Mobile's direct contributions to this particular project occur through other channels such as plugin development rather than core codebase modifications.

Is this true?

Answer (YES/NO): YES